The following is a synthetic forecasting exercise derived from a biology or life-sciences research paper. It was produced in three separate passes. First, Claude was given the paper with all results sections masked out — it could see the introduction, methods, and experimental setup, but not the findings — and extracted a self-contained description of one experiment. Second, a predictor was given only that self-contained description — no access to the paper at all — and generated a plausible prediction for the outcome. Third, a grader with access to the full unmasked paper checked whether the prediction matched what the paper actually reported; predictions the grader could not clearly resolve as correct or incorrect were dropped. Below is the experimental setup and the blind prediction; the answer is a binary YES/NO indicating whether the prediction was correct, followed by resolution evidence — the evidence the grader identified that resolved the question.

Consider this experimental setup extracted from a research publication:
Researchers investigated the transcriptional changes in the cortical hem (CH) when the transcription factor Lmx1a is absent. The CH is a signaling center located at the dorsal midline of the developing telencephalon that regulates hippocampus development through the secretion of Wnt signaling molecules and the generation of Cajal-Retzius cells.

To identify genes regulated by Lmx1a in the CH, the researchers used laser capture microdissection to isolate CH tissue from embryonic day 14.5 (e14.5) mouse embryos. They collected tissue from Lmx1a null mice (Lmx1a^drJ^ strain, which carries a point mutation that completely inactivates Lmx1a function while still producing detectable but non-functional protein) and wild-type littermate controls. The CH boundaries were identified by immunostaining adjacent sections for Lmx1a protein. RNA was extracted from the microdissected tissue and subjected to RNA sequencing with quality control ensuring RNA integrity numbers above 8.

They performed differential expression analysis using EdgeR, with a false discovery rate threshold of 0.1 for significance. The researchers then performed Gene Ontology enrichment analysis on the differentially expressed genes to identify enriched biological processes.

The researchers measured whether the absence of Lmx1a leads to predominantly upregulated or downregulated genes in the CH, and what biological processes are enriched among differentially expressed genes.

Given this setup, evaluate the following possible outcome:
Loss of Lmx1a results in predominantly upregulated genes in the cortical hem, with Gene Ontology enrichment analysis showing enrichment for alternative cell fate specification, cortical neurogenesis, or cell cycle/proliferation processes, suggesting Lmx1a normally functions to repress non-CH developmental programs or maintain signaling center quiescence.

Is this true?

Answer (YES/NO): NO